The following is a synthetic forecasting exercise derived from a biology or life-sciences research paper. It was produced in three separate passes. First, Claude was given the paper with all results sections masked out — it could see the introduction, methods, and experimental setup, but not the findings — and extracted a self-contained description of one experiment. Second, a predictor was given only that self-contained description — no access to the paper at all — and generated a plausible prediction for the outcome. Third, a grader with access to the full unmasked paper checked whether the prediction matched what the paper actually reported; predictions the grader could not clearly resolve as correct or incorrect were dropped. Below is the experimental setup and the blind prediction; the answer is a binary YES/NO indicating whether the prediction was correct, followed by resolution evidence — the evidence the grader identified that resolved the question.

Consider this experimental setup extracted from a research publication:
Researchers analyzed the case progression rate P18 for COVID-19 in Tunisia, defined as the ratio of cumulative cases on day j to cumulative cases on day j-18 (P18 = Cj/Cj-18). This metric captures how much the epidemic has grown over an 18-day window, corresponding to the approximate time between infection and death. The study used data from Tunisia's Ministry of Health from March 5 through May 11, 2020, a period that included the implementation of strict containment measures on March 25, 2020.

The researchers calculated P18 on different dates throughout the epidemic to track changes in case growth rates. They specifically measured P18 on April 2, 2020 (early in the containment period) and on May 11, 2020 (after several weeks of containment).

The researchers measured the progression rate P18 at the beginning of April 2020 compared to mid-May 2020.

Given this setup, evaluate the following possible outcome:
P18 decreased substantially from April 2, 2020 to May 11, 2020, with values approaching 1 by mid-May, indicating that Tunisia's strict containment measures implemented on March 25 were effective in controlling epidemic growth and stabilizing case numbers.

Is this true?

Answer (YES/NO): YES